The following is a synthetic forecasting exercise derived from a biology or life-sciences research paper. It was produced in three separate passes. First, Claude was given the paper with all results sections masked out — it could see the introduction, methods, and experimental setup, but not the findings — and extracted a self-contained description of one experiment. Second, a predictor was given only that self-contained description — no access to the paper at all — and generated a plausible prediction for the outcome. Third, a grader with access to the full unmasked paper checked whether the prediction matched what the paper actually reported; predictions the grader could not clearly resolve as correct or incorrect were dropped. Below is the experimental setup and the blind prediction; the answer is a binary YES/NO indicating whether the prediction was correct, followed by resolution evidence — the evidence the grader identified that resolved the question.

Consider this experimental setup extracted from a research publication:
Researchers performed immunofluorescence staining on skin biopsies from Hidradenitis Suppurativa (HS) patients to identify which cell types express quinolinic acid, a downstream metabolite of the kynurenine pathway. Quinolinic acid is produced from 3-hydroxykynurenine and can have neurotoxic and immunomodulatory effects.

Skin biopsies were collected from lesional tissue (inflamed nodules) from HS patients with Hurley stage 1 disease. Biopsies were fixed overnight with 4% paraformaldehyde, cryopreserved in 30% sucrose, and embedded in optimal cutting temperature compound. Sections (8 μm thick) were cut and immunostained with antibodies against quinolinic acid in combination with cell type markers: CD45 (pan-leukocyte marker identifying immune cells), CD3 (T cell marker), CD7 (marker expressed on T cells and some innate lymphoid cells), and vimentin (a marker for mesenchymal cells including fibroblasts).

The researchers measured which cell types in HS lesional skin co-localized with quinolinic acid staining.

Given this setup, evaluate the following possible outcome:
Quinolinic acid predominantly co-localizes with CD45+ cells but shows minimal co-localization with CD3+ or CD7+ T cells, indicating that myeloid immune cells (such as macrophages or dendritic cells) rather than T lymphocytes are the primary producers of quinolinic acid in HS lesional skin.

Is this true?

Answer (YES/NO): NO